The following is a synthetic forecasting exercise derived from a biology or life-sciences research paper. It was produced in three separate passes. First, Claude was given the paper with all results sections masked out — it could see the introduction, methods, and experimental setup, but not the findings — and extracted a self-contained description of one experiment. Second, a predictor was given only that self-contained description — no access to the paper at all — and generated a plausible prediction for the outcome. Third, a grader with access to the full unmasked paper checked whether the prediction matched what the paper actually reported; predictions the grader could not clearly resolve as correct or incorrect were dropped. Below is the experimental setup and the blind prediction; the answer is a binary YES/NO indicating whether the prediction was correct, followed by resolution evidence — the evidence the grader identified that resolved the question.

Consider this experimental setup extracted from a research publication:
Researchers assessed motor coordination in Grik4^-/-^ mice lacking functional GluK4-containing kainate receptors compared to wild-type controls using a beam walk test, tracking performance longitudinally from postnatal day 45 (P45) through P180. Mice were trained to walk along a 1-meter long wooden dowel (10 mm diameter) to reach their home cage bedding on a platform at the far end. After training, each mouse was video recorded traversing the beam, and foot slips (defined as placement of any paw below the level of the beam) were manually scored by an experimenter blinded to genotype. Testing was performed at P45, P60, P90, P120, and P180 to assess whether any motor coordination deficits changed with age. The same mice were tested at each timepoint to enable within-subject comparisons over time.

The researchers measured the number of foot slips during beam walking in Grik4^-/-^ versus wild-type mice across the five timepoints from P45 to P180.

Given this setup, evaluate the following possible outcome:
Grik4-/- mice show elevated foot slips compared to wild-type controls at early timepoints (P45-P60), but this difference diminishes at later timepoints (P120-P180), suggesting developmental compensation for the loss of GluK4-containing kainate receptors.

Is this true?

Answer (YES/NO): NO